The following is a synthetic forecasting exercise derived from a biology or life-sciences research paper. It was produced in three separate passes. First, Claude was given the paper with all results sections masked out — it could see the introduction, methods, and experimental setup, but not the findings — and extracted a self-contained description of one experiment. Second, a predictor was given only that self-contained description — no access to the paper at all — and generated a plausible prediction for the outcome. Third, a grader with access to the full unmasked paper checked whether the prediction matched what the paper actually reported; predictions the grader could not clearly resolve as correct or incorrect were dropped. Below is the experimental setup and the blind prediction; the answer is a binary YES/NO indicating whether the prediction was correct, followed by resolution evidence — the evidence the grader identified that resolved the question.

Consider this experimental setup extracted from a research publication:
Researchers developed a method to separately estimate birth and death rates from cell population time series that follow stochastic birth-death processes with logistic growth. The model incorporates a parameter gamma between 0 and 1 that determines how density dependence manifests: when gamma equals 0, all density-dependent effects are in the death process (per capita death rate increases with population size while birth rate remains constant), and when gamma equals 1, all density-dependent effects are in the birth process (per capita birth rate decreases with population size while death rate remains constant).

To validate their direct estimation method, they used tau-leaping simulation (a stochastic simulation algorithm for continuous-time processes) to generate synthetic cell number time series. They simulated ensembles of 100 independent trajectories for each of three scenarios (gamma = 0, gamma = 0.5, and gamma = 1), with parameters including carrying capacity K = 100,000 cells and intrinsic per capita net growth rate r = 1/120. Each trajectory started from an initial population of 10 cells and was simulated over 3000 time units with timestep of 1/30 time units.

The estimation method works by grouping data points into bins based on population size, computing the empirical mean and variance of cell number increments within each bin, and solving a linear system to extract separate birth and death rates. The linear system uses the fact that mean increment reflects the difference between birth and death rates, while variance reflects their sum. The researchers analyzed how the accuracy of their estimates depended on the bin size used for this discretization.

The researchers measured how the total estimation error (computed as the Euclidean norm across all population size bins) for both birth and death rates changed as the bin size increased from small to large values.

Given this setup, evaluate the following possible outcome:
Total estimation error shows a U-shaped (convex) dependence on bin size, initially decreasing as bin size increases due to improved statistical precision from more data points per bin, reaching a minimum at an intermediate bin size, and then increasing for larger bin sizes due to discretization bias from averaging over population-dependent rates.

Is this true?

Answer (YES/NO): YES